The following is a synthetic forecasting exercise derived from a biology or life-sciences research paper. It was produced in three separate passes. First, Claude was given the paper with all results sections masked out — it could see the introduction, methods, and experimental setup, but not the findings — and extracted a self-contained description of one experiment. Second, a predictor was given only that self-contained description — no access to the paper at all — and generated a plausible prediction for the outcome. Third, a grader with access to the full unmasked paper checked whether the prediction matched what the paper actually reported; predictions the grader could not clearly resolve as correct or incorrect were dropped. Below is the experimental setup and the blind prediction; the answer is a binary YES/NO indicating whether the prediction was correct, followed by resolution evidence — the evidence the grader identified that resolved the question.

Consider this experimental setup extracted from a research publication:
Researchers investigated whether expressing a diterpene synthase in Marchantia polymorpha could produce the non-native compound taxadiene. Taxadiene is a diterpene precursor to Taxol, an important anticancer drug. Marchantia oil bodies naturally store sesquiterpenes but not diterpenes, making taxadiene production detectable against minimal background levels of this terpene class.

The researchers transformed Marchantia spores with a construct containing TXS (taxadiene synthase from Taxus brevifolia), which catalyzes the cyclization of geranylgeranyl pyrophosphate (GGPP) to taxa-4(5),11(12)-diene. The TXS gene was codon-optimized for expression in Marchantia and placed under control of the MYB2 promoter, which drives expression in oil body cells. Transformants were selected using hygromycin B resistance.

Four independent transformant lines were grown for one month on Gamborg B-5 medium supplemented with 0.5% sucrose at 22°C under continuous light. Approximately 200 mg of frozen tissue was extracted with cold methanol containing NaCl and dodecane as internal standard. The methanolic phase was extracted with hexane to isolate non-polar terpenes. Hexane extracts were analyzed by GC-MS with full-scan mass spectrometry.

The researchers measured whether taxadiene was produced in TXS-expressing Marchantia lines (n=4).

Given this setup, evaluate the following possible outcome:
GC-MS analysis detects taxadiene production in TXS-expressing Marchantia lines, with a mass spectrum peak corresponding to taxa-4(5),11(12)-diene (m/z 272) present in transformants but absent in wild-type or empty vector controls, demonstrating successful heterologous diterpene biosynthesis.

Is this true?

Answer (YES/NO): YES